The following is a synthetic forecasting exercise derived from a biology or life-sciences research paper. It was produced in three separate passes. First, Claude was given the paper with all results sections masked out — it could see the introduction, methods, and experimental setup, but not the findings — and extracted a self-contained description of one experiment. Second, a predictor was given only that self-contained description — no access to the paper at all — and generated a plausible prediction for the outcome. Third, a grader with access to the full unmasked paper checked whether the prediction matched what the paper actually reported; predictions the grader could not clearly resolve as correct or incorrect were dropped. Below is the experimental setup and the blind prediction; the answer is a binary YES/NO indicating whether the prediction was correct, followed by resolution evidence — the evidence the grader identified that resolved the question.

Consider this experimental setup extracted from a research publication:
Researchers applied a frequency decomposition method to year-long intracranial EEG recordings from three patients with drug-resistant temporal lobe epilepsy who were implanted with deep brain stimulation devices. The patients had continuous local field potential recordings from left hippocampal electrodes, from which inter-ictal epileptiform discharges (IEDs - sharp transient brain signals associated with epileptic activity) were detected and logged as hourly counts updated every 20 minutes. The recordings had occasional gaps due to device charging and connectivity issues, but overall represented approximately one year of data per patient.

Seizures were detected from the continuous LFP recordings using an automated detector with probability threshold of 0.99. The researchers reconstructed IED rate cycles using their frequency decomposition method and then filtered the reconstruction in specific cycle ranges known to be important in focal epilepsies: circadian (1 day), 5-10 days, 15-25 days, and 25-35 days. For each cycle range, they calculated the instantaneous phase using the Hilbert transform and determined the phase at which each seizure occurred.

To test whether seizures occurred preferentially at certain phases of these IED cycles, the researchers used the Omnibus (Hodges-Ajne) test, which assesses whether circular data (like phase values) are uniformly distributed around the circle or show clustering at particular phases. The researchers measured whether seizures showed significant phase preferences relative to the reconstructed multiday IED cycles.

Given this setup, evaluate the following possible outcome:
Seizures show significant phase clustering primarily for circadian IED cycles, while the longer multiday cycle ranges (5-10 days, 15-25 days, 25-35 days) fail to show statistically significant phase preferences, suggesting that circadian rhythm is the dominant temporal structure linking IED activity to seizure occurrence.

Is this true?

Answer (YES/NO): NO